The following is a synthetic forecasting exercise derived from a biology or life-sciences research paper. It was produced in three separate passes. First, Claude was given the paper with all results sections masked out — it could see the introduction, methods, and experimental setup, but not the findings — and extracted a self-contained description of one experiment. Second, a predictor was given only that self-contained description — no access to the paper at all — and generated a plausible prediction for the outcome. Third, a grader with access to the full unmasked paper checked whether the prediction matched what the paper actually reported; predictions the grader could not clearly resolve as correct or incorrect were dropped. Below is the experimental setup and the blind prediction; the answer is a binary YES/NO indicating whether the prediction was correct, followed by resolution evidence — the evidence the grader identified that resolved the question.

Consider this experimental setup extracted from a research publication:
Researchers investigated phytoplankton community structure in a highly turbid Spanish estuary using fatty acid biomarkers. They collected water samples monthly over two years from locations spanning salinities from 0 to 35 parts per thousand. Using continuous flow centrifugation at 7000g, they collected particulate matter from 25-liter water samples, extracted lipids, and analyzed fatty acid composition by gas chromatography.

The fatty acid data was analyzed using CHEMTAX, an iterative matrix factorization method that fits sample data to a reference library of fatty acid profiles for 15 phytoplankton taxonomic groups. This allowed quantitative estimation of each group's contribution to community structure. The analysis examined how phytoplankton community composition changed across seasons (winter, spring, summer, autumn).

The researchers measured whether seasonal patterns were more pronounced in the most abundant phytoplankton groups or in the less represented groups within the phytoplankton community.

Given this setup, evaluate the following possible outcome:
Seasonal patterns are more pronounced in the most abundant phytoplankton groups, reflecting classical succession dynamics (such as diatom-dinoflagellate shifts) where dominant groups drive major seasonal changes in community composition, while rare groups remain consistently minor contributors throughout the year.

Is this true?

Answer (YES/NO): NO